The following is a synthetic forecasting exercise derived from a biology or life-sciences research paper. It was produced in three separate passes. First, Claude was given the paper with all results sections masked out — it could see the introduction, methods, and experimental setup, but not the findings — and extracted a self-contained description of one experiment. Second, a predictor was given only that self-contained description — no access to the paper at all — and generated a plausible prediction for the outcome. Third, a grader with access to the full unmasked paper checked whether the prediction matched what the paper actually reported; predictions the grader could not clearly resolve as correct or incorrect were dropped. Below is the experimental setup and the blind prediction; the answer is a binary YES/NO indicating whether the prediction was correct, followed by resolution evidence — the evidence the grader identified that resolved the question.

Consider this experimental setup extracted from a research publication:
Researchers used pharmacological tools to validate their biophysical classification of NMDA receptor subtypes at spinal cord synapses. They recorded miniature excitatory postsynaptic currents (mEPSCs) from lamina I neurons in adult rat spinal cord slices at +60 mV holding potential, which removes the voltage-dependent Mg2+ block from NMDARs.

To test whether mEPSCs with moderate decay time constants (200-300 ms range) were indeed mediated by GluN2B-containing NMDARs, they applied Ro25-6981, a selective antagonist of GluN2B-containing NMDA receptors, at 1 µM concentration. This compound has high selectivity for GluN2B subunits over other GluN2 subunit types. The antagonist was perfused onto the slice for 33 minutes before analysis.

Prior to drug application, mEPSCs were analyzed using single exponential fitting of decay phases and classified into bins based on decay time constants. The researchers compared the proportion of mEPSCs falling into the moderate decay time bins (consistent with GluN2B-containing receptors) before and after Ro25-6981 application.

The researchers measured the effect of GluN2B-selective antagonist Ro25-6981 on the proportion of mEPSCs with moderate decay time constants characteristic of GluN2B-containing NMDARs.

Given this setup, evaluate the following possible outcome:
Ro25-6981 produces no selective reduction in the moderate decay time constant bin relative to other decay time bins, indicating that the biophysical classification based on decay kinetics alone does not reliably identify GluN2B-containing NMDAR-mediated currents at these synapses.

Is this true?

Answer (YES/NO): NO